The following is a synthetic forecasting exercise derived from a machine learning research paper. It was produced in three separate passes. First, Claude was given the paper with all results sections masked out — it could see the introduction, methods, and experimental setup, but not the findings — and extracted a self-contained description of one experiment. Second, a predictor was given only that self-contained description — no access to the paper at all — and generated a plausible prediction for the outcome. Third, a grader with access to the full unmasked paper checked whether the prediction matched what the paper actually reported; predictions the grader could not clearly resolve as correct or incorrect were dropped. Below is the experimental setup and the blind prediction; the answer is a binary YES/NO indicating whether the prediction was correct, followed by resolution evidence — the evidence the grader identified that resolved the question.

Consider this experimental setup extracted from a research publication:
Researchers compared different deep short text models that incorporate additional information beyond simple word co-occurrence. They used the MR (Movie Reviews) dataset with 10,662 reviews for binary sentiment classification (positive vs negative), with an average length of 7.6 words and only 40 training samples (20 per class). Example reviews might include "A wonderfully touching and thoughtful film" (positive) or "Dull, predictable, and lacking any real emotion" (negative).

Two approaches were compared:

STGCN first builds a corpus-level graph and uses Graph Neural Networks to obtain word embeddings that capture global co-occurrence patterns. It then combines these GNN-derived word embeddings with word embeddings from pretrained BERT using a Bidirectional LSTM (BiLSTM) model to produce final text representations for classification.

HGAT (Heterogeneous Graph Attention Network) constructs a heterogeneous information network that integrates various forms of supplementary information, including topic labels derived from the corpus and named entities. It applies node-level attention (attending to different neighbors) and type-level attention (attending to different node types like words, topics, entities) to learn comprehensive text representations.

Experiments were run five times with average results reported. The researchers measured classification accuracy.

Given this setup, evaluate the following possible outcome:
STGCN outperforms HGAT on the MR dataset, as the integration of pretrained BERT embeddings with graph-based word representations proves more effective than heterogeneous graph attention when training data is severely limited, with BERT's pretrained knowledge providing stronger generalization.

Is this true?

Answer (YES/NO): NO